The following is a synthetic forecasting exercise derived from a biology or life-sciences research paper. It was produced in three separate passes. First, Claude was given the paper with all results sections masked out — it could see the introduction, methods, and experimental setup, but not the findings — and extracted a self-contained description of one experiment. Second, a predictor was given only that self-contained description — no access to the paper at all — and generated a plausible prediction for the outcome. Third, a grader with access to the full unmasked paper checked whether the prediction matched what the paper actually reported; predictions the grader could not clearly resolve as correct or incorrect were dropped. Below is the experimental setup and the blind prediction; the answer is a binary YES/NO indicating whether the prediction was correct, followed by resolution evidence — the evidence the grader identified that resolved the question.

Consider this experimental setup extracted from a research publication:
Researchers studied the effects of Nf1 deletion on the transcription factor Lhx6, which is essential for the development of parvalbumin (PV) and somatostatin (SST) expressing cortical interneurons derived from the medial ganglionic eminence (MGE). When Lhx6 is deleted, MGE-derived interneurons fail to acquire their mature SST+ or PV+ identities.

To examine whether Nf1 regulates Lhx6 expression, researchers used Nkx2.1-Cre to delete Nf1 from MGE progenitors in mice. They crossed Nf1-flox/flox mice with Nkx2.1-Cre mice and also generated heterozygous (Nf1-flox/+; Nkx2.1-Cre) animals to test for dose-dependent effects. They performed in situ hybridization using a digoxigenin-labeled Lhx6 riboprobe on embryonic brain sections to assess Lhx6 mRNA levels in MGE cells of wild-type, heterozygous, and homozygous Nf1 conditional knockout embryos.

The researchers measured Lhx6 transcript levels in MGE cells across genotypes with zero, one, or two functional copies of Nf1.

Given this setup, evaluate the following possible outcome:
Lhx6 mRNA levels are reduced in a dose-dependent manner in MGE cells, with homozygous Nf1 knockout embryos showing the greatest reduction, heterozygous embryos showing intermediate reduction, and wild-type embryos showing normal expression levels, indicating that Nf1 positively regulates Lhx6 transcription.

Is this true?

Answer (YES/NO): YES